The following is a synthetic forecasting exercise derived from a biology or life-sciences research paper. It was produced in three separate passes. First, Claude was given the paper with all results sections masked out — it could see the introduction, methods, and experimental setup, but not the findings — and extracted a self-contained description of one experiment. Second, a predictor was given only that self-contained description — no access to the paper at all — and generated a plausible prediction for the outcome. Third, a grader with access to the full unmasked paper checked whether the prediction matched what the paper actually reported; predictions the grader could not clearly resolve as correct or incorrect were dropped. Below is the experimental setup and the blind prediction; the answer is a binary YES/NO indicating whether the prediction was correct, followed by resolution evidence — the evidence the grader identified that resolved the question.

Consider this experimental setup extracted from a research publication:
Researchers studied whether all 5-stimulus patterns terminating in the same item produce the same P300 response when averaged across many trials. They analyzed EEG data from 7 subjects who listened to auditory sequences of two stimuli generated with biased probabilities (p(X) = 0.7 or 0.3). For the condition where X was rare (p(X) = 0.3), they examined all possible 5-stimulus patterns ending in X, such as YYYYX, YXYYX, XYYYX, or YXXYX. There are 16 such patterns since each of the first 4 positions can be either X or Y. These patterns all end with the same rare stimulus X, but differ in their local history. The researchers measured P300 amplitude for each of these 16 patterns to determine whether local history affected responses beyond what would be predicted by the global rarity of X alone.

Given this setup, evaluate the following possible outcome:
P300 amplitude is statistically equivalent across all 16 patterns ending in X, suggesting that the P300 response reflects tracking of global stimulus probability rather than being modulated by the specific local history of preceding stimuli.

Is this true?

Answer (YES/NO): NO